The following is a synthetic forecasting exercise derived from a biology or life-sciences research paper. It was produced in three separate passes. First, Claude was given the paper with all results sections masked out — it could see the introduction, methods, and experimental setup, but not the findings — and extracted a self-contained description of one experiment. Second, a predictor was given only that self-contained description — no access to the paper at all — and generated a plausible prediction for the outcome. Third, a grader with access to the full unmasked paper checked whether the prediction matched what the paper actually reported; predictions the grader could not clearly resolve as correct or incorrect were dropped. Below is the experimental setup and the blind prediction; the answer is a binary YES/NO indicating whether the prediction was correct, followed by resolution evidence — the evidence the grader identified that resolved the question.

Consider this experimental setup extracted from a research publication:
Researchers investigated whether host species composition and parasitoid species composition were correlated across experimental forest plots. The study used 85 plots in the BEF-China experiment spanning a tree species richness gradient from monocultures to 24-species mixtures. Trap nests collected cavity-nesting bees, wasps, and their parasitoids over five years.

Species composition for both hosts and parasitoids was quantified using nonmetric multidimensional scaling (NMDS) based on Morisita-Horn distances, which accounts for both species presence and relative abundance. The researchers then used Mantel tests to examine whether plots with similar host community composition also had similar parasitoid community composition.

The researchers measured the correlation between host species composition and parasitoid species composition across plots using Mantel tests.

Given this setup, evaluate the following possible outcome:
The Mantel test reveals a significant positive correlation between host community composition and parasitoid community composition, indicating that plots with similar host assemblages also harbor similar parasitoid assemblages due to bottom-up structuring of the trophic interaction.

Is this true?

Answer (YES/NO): YES